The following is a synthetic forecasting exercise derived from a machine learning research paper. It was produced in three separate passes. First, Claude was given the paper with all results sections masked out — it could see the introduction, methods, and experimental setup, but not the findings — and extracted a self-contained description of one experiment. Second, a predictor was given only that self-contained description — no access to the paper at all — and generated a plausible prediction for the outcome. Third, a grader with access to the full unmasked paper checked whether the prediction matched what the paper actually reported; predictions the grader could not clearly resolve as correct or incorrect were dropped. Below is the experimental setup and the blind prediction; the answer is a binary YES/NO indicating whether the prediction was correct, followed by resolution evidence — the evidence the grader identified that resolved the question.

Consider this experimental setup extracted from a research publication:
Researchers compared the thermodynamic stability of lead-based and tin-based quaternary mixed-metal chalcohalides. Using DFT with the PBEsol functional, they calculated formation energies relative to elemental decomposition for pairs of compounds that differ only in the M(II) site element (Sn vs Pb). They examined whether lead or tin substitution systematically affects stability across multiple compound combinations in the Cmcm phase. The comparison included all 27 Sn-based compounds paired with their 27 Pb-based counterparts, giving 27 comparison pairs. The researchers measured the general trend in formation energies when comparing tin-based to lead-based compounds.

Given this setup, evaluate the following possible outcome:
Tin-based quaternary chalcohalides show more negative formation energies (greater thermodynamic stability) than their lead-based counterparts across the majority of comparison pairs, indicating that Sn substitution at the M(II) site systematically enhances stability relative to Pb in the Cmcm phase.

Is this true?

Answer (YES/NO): NO